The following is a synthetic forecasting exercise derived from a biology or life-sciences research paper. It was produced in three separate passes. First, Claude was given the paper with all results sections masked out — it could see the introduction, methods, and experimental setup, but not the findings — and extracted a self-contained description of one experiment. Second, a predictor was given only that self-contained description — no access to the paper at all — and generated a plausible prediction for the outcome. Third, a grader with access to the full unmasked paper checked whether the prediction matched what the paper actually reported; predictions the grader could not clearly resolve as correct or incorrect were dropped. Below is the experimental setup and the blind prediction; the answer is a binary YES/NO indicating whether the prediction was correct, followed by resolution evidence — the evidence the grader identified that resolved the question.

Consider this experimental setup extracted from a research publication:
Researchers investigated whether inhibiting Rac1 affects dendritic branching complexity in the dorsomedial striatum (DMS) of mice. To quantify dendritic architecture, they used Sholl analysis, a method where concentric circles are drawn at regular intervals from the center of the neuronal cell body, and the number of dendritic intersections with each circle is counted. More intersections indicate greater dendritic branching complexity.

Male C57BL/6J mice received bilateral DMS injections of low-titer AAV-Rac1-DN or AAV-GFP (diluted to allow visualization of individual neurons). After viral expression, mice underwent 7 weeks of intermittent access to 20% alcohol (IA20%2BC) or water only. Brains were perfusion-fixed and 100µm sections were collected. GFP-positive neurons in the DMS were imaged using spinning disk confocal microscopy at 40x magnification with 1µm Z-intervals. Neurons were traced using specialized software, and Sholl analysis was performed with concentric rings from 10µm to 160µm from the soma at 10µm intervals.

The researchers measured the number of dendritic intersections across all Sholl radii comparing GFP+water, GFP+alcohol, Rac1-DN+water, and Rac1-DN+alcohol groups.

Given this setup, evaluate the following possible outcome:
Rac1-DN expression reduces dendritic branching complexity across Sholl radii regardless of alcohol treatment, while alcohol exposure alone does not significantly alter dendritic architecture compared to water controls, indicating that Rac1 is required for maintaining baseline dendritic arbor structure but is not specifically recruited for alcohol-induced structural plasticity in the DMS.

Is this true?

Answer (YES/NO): NO